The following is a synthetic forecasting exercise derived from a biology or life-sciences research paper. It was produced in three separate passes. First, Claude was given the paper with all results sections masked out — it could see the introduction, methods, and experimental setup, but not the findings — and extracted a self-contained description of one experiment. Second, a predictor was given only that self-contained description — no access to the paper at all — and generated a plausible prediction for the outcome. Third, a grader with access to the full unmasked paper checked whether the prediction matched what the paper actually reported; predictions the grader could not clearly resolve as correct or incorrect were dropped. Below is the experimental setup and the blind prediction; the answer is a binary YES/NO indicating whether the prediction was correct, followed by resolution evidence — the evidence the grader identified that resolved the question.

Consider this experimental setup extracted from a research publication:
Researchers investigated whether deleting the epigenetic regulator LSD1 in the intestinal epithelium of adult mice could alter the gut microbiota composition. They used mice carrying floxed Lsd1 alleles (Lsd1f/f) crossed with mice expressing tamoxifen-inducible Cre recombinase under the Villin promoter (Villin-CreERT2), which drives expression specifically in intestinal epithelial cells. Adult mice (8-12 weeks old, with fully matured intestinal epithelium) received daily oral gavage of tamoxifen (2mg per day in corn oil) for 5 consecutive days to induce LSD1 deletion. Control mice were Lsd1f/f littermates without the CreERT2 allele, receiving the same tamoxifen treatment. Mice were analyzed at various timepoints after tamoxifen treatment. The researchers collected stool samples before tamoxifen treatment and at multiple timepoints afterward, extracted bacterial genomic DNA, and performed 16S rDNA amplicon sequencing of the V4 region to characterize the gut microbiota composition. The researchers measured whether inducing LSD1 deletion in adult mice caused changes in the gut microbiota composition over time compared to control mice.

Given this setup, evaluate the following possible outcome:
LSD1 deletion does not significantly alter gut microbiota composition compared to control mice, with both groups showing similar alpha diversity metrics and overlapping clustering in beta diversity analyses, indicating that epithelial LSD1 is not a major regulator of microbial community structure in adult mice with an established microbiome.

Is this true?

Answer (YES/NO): NO